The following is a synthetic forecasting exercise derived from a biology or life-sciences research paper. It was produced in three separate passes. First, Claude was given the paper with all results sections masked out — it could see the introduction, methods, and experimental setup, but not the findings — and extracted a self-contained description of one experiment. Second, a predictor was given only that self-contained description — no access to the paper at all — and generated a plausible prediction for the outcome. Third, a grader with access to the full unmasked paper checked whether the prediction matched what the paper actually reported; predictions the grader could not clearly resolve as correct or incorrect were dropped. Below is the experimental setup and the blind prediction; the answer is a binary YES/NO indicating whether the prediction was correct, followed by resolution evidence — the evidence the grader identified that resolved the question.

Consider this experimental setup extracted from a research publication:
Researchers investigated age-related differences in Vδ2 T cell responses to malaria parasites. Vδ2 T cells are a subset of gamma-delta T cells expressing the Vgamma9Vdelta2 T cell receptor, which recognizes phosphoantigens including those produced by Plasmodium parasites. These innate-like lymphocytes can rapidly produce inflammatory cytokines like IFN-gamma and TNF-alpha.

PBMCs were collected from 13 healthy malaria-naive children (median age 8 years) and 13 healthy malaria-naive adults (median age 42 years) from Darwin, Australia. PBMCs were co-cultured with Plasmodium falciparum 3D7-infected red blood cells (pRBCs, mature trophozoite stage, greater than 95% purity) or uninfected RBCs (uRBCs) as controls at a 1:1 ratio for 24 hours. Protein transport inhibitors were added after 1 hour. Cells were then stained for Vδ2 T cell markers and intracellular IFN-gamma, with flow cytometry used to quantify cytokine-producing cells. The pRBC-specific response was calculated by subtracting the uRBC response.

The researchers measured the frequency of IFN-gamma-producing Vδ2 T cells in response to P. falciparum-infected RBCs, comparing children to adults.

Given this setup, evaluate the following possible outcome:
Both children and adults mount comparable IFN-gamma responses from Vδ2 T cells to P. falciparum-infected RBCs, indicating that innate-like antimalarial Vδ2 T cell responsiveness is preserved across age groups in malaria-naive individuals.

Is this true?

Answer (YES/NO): NO